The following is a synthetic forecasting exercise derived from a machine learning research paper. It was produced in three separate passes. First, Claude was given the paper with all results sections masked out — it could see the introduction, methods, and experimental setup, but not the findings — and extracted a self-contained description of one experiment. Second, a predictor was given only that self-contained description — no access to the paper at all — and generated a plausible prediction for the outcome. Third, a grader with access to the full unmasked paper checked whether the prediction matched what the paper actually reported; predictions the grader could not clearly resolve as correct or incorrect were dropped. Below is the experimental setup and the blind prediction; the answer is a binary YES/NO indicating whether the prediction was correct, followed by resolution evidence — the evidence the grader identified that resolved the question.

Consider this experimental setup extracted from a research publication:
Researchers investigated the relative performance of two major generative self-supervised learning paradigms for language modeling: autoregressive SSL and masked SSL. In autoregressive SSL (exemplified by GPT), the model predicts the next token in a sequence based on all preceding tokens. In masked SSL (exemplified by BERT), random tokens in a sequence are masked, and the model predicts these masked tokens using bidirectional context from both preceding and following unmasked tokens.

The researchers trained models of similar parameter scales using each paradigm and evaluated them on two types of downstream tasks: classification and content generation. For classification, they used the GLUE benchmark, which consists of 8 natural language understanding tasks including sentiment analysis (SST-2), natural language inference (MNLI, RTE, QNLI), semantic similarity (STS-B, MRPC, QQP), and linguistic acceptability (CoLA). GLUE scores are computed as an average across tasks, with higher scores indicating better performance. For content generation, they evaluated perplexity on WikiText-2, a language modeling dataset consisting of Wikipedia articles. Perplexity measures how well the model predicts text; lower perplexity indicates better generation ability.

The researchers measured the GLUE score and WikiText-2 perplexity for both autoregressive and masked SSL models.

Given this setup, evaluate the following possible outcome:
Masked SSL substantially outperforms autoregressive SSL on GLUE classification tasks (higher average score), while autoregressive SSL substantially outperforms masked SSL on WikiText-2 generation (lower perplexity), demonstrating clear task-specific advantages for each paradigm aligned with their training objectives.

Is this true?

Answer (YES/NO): YES